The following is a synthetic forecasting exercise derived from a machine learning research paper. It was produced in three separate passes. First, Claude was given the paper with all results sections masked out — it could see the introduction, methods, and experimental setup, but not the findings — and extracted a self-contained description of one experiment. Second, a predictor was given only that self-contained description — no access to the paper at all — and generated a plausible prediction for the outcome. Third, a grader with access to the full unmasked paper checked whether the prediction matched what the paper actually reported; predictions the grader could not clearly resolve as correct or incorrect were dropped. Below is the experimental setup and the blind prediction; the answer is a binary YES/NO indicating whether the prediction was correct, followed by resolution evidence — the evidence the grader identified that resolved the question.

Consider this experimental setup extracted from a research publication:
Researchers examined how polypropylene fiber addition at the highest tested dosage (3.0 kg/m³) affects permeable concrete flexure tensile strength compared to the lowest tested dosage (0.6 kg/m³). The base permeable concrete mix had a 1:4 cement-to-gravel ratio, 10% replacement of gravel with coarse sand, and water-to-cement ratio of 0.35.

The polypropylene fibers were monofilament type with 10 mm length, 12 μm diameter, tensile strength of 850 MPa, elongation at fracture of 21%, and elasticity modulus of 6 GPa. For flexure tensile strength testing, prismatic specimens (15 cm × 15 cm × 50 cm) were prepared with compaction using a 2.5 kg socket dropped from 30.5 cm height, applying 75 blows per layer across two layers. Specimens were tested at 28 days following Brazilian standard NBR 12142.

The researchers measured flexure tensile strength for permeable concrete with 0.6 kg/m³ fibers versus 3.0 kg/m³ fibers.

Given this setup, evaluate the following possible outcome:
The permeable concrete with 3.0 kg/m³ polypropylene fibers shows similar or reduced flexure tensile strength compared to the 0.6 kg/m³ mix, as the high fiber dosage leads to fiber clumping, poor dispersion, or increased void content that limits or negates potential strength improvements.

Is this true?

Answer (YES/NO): YES